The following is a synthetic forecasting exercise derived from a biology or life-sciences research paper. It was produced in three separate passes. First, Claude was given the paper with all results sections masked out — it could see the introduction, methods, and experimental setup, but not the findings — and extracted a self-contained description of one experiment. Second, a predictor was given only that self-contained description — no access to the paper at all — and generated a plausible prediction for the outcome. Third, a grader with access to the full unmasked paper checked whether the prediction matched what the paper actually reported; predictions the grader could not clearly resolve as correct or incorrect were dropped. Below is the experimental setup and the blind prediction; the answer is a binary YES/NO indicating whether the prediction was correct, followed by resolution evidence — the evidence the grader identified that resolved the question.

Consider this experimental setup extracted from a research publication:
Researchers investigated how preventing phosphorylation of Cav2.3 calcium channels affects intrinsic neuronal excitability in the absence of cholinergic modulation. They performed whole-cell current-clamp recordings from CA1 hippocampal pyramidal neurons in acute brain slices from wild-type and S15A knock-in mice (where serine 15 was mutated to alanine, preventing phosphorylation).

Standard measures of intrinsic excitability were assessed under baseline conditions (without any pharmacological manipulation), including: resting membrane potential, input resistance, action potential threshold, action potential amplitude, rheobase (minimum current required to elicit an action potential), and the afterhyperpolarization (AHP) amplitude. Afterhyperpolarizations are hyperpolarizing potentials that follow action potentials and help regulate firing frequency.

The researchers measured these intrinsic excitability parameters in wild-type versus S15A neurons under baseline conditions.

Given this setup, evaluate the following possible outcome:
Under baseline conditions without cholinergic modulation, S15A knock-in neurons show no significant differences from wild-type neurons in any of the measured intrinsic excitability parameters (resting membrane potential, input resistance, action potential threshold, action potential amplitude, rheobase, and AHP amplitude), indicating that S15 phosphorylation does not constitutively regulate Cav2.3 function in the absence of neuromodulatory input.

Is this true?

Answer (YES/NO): YES